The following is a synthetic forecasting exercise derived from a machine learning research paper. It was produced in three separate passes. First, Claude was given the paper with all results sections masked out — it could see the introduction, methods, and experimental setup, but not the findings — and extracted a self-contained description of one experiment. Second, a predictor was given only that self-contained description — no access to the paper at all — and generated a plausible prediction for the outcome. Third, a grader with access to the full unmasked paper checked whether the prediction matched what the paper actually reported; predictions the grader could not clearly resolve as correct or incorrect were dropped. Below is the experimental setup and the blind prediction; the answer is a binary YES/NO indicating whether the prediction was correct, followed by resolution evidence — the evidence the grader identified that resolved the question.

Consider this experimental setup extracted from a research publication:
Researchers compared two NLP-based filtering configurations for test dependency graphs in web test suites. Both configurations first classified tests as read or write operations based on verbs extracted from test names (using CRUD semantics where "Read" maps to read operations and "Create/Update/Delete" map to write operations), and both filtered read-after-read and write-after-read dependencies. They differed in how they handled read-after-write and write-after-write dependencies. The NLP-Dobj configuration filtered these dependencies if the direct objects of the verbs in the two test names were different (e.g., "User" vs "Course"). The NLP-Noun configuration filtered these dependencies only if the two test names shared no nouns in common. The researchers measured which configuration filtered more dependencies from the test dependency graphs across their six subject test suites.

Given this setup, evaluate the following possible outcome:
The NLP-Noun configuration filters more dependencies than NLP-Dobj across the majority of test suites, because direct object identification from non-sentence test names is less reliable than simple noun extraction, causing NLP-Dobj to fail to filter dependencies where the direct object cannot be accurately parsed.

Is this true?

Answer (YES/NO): NO